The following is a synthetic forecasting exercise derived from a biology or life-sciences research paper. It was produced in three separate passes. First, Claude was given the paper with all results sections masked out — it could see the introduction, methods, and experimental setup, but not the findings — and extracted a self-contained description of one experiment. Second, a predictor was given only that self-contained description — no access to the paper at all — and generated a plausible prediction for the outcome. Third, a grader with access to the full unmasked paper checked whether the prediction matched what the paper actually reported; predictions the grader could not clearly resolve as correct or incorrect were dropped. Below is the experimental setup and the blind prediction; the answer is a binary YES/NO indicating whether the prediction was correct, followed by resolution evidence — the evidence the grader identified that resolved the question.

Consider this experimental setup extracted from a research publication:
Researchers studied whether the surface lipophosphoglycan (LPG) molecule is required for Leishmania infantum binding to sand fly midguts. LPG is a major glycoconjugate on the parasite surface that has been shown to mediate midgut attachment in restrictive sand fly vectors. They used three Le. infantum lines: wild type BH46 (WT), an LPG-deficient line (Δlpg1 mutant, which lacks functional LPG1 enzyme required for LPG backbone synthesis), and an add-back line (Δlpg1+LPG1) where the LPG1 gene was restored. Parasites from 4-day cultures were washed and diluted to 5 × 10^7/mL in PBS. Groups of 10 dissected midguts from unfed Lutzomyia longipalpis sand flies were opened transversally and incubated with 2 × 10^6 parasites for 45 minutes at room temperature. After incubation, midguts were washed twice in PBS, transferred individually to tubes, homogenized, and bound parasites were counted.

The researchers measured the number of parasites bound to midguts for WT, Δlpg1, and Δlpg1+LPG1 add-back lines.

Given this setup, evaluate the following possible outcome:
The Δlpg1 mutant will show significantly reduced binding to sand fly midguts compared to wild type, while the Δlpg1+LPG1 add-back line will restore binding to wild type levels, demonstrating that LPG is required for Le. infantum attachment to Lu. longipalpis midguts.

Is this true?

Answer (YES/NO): NO